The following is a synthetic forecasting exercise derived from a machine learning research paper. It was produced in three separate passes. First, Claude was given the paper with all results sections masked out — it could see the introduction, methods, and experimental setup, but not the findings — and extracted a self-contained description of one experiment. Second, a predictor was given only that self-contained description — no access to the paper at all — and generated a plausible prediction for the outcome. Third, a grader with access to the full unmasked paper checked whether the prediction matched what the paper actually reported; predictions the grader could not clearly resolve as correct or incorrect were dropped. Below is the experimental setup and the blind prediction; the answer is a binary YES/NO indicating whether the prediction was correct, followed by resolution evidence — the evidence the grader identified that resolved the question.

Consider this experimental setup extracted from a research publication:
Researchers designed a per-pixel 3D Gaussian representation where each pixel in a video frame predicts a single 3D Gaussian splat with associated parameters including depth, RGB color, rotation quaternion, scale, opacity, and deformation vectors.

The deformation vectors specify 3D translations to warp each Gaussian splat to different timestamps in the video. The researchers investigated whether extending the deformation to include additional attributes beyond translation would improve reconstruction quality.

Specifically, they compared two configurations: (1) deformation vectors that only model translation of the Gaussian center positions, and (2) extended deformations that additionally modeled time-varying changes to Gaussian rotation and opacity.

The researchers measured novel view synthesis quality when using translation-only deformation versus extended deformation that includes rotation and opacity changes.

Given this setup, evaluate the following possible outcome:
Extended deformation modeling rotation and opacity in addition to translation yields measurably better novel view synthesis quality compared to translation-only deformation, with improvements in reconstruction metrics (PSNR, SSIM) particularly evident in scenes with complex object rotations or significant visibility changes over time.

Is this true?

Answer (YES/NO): NO